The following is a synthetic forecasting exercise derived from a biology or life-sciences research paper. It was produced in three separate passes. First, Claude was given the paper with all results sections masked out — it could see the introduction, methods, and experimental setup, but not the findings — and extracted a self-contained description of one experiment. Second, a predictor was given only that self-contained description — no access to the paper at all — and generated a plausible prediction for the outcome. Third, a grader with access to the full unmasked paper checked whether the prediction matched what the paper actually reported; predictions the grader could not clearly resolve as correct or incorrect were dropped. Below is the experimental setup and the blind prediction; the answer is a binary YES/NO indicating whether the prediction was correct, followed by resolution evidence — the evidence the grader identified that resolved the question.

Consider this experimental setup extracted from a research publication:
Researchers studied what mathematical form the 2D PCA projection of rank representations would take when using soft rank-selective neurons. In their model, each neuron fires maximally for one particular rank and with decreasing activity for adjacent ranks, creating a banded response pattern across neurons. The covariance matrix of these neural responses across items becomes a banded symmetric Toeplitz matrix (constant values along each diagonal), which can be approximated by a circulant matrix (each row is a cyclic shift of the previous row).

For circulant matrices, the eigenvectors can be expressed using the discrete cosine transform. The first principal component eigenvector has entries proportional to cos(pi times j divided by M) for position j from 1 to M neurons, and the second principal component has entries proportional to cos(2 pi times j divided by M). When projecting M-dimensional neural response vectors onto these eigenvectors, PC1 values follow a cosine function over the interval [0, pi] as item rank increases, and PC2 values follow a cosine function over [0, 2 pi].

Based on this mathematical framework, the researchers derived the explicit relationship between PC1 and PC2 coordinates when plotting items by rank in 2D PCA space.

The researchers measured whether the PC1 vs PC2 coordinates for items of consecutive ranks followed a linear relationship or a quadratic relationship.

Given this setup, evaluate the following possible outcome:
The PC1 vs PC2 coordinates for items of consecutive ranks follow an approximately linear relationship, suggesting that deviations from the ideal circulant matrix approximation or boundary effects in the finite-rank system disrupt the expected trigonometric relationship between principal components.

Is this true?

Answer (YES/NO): NO